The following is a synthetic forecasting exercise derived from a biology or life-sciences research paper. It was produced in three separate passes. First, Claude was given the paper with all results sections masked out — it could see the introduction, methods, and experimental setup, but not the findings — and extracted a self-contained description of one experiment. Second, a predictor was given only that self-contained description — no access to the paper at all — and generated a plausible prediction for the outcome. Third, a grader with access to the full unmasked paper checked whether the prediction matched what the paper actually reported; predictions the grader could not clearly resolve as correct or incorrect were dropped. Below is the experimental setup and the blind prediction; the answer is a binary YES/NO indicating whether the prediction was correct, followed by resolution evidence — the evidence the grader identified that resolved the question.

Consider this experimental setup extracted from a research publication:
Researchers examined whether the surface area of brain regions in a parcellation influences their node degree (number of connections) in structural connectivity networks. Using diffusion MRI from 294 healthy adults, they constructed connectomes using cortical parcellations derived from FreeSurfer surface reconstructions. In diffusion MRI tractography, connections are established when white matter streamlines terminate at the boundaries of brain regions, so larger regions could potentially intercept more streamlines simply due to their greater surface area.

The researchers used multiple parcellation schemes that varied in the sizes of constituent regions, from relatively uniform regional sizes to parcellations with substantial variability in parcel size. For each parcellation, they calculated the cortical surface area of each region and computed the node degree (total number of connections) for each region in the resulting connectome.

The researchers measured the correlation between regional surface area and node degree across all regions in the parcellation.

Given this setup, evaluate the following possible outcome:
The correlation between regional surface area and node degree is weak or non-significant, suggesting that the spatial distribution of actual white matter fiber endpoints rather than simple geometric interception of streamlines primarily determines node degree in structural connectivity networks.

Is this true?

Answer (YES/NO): NO